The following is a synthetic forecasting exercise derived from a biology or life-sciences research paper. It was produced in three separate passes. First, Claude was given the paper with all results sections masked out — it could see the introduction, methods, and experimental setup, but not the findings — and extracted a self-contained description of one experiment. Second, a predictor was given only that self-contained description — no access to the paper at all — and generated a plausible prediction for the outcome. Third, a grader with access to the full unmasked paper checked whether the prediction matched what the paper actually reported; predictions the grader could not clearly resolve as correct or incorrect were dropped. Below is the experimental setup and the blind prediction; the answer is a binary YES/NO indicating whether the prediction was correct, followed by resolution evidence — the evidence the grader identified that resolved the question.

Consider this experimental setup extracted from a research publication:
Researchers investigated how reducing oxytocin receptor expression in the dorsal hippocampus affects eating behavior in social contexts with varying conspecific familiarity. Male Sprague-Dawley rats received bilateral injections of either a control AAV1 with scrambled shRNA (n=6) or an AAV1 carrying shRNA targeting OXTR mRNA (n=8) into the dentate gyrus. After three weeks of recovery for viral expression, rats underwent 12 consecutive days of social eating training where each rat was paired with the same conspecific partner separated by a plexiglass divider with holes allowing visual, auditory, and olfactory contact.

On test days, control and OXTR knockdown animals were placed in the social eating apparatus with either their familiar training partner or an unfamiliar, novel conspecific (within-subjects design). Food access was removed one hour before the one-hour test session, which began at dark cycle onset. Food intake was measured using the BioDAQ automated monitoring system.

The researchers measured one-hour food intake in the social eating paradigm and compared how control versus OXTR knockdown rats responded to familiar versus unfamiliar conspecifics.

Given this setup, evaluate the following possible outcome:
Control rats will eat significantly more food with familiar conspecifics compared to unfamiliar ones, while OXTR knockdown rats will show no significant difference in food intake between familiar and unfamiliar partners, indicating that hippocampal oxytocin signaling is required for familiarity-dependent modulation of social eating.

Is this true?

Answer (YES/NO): YES